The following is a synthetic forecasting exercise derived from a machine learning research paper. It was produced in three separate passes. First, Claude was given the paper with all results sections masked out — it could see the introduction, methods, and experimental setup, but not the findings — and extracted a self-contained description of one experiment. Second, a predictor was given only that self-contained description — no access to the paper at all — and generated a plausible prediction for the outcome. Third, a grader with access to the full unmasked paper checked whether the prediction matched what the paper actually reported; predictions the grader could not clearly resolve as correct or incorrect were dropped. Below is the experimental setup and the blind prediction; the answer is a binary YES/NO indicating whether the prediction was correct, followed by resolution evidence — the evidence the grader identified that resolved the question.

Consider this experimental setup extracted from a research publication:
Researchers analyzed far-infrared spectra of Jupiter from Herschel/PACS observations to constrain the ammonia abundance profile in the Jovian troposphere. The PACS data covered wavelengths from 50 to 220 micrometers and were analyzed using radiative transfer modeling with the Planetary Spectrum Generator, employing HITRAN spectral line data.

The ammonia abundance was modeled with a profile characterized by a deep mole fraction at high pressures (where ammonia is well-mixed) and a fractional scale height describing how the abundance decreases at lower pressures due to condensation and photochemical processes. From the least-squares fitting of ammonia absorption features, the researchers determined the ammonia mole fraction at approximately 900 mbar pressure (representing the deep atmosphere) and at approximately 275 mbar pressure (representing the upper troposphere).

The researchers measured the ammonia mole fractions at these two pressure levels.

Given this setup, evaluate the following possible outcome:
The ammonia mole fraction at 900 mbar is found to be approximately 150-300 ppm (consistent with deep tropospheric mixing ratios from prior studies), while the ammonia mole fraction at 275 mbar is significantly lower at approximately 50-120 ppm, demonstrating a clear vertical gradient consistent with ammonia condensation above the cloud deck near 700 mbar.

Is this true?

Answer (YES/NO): NO